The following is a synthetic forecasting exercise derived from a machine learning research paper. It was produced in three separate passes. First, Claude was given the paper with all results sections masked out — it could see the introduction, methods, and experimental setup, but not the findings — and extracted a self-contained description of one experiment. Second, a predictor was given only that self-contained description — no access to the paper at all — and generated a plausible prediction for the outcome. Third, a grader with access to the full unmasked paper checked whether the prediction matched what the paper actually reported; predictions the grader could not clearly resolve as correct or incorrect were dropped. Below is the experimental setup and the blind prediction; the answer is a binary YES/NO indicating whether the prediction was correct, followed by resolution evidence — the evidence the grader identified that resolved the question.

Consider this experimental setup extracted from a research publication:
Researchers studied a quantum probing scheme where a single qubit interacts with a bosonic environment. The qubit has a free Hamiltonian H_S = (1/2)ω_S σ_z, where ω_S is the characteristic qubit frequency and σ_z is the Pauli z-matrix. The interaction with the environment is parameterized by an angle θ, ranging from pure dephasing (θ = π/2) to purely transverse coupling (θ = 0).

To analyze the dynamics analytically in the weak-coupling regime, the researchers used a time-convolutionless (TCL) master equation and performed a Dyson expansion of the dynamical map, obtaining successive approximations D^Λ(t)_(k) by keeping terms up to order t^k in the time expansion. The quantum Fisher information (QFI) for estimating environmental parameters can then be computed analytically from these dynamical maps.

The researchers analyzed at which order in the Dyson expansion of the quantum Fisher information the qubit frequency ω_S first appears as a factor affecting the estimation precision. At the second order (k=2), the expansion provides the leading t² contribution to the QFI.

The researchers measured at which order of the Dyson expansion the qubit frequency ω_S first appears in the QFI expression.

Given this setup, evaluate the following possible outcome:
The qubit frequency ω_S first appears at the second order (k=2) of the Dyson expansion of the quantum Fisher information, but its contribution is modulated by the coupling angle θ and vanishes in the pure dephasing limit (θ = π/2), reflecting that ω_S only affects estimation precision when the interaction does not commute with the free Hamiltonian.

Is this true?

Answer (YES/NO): NO